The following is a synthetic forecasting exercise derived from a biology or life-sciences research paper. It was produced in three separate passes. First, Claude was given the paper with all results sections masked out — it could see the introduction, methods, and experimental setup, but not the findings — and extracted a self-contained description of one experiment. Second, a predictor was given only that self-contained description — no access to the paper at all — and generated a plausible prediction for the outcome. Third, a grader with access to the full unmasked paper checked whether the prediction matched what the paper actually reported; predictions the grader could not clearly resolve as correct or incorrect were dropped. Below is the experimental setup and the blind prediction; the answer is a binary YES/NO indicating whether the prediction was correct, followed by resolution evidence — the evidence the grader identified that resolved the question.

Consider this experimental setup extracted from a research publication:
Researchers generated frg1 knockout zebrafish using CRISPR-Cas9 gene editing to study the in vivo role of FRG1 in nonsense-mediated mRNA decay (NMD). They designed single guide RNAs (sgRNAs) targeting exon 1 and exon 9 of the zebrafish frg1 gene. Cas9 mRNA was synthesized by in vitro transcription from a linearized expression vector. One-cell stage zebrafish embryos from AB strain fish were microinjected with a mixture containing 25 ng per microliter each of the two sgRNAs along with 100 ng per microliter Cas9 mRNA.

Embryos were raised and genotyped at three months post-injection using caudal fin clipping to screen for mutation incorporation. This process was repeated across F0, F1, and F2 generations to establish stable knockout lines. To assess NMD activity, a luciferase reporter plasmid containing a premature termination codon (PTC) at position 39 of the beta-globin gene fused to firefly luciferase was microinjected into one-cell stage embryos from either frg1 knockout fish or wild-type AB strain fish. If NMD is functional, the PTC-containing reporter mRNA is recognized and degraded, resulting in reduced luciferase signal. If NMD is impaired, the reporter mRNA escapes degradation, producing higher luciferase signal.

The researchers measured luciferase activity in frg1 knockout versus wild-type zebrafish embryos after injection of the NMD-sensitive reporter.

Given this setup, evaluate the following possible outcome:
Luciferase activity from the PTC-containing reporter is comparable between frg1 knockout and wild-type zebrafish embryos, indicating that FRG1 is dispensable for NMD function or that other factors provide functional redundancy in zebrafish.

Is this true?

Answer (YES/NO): NO